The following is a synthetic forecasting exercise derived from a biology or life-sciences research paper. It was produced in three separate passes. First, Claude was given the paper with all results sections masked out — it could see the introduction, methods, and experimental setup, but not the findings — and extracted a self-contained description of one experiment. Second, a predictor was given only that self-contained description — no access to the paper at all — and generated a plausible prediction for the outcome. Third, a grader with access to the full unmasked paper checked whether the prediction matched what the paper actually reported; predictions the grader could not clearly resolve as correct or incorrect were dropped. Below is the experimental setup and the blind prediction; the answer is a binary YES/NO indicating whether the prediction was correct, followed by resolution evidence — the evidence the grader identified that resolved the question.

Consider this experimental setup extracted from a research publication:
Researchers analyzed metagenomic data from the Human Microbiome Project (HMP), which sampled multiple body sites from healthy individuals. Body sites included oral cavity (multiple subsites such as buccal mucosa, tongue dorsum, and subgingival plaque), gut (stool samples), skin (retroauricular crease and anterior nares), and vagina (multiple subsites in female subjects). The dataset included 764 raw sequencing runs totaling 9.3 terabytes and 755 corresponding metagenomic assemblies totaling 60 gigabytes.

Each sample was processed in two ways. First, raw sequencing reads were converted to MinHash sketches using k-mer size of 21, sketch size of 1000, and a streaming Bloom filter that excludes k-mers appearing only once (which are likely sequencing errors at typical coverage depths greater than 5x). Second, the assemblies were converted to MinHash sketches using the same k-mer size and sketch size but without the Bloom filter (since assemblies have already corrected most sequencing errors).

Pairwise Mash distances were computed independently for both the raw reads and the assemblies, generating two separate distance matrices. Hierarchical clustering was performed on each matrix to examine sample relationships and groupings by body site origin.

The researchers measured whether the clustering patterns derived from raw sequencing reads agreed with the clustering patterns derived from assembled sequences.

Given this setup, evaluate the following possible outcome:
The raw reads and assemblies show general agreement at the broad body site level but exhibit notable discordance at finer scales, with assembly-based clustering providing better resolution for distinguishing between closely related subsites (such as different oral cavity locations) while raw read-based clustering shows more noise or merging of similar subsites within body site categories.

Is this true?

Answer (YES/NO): NO